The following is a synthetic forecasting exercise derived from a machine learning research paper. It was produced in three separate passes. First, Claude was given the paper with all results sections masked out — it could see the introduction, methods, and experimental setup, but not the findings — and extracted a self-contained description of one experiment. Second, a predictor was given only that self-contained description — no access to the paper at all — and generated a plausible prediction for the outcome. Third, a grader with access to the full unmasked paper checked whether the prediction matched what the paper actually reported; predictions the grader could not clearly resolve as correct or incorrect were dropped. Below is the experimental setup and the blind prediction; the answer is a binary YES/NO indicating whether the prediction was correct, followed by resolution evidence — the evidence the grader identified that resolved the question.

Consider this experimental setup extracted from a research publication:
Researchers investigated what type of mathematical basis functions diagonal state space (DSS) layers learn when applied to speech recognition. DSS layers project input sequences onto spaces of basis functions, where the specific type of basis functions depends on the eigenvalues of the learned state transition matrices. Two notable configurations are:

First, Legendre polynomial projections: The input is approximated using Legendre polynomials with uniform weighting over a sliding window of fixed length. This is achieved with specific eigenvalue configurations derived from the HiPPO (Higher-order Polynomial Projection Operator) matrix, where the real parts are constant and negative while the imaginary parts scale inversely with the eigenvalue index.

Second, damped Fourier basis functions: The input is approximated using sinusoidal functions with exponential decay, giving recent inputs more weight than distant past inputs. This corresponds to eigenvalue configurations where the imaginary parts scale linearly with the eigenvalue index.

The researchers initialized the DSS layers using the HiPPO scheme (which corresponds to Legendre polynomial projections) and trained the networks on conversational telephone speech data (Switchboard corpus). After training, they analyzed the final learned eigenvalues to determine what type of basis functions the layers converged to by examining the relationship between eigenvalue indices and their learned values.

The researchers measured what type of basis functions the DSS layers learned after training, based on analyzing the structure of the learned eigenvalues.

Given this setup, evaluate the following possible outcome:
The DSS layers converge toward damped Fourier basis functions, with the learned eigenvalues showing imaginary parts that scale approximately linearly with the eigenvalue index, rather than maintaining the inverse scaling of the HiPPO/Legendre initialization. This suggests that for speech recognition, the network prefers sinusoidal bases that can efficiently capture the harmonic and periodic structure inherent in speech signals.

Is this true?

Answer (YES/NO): YES